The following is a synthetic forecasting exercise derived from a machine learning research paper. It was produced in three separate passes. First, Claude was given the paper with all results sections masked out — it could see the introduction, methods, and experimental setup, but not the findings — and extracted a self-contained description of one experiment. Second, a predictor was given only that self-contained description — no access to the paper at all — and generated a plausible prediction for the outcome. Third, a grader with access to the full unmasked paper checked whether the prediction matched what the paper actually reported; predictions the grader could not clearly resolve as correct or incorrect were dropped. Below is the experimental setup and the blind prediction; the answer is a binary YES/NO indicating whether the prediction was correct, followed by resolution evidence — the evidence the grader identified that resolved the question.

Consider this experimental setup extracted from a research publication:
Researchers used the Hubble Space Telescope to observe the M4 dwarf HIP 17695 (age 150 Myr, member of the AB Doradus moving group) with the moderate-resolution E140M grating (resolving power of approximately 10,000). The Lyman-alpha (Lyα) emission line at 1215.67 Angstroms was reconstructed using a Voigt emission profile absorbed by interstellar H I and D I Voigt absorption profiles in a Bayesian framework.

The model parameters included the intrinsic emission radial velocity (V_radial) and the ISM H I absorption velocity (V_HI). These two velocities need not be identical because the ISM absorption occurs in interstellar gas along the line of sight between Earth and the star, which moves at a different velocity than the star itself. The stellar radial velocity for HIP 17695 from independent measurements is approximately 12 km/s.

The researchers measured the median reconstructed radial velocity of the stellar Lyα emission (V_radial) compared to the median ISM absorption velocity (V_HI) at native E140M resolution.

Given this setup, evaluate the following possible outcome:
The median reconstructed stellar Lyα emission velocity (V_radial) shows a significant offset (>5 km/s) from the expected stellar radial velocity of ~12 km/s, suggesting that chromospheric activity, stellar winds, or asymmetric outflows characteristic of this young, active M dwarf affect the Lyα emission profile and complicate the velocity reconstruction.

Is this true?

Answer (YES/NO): NO